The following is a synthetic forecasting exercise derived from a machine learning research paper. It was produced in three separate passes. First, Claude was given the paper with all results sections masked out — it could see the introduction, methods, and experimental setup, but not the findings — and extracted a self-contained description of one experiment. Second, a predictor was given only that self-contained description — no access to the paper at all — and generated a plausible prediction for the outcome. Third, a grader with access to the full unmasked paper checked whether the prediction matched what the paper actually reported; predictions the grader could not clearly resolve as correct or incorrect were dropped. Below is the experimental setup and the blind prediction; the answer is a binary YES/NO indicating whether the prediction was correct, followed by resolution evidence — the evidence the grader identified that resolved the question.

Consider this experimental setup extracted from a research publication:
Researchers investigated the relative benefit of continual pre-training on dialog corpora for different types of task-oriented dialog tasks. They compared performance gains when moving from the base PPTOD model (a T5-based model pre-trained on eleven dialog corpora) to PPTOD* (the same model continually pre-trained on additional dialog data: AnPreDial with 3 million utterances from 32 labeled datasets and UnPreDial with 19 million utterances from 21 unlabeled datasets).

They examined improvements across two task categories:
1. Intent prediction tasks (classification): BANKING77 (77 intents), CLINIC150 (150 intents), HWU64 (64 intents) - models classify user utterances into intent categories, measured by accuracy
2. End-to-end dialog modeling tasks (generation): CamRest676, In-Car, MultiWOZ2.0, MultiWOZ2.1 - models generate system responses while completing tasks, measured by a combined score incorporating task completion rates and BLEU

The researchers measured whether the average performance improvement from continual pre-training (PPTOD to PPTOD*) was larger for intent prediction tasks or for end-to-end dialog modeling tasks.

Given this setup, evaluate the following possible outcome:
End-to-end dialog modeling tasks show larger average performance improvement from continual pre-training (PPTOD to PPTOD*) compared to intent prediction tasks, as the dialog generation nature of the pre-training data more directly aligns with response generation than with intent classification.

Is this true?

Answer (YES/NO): YES